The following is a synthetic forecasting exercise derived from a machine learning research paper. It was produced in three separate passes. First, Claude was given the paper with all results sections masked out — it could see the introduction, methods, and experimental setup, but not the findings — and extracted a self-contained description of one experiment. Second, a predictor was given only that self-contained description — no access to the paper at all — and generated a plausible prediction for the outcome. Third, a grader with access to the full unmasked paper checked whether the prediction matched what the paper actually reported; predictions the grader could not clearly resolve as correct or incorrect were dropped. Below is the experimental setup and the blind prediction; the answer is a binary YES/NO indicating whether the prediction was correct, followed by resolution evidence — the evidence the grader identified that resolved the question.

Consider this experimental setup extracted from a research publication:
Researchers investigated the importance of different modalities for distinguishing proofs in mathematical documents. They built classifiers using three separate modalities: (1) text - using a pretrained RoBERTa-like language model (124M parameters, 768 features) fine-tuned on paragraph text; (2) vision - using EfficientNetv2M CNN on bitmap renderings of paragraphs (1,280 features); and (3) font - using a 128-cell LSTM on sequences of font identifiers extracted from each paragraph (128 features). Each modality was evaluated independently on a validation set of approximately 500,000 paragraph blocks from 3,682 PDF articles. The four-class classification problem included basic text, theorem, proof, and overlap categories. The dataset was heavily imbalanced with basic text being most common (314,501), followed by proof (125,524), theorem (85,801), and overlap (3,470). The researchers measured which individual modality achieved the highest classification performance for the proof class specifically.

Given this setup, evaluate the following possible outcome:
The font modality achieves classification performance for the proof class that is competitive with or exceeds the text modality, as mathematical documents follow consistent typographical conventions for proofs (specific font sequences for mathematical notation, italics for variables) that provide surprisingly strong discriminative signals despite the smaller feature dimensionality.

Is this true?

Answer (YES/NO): NO